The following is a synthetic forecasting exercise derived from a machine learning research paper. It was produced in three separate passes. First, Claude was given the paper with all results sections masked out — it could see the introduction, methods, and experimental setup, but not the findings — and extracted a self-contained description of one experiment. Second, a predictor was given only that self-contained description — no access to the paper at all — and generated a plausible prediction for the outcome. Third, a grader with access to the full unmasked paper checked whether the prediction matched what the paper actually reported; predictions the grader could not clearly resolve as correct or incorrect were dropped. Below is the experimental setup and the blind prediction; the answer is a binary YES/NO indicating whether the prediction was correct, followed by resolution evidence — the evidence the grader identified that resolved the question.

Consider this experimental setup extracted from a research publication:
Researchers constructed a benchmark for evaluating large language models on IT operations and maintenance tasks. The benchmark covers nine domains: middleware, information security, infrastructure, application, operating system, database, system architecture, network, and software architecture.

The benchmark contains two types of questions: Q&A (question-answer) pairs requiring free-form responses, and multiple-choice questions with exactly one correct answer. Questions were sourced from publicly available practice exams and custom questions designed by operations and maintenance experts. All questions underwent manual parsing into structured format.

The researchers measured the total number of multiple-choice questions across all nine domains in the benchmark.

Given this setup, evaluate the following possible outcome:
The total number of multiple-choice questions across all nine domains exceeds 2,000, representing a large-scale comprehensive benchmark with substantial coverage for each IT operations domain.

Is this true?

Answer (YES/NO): NO